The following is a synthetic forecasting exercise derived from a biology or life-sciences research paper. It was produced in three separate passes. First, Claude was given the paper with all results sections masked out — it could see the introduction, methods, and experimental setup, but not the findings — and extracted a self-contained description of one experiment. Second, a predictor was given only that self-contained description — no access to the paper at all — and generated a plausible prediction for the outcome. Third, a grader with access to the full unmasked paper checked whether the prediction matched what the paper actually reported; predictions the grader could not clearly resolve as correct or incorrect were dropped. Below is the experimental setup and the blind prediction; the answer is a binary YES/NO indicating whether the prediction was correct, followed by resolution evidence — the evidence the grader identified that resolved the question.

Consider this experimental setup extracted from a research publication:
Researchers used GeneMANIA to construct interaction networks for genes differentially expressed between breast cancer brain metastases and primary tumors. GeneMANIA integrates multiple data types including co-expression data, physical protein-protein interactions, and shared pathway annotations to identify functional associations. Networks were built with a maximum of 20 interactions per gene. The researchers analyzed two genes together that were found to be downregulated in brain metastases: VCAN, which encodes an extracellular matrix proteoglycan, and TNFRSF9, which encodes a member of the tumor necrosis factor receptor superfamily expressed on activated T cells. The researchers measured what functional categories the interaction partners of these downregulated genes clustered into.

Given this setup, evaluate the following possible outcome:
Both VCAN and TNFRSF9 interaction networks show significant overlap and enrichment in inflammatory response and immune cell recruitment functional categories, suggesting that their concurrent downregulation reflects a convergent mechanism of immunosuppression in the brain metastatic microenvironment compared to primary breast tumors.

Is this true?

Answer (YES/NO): NO